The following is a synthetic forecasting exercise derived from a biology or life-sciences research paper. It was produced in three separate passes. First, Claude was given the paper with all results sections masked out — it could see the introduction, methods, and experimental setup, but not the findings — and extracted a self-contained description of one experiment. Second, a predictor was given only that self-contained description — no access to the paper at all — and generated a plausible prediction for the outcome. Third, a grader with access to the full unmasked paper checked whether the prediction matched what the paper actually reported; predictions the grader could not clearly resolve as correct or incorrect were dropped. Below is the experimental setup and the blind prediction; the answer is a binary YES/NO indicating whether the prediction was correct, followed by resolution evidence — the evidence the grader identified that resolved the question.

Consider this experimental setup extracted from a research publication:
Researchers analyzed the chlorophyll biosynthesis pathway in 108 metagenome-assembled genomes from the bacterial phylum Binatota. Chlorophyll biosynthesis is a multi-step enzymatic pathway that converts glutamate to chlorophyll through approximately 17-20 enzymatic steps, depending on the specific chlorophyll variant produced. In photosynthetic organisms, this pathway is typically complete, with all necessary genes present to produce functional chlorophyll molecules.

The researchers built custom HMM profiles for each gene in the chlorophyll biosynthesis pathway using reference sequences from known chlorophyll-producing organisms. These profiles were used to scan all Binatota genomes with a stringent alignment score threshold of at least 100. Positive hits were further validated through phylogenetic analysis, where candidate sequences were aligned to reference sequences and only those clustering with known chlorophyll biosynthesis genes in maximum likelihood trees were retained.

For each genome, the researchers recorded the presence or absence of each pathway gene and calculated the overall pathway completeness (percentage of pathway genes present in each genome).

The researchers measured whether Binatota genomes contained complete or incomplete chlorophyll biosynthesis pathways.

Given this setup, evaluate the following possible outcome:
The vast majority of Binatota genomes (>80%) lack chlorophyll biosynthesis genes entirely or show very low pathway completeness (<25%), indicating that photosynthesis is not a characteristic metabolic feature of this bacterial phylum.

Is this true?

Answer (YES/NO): NO